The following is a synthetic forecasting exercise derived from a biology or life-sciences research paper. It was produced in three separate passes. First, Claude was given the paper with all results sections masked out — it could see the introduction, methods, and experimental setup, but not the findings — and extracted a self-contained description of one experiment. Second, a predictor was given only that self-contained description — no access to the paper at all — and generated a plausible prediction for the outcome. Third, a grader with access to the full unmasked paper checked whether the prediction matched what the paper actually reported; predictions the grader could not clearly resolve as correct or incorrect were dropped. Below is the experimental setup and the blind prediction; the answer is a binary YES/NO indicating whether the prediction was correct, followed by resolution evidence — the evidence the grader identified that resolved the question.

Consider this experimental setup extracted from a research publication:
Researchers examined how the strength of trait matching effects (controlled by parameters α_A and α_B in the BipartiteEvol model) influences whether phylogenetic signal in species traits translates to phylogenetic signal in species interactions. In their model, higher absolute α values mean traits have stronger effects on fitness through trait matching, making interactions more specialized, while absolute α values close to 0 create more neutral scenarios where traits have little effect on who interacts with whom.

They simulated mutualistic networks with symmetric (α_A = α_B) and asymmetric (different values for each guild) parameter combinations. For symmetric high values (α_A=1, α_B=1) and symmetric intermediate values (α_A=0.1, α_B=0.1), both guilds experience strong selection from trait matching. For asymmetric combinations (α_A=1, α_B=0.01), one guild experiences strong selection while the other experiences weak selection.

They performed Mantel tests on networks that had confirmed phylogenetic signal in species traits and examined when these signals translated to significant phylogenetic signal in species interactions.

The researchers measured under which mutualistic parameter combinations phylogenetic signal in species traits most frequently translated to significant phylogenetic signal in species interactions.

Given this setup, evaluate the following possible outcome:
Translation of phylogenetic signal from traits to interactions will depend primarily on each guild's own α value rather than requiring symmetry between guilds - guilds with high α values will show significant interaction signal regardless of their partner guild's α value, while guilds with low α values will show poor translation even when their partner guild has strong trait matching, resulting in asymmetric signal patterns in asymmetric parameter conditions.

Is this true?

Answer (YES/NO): NO